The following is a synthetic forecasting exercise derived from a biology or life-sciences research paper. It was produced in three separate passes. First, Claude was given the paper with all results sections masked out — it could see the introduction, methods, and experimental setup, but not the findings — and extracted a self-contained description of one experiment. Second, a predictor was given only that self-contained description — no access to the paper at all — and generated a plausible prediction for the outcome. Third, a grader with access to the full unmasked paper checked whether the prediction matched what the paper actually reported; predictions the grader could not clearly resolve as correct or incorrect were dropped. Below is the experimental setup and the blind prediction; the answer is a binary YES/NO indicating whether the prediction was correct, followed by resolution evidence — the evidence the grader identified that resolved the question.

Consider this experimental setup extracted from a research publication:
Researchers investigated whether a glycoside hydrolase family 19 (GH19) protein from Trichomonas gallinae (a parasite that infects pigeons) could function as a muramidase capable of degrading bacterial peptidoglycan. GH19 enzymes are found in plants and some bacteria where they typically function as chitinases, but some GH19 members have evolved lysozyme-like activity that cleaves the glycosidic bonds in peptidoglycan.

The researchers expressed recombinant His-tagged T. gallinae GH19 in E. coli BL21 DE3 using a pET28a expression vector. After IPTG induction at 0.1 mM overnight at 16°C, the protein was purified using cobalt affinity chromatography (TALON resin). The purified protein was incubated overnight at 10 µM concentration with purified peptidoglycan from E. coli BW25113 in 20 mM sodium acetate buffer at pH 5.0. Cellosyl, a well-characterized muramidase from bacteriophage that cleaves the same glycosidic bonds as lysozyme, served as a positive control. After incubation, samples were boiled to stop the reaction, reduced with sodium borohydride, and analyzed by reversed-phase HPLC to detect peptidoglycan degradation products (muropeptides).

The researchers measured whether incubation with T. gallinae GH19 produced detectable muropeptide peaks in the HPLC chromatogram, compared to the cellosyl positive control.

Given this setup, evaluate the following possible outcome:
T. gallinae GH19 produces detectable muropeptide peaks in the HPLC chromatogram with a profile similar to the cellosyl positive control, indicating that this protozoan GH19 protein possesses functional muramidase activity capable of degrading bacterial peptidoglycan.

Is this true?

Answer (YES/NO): YES